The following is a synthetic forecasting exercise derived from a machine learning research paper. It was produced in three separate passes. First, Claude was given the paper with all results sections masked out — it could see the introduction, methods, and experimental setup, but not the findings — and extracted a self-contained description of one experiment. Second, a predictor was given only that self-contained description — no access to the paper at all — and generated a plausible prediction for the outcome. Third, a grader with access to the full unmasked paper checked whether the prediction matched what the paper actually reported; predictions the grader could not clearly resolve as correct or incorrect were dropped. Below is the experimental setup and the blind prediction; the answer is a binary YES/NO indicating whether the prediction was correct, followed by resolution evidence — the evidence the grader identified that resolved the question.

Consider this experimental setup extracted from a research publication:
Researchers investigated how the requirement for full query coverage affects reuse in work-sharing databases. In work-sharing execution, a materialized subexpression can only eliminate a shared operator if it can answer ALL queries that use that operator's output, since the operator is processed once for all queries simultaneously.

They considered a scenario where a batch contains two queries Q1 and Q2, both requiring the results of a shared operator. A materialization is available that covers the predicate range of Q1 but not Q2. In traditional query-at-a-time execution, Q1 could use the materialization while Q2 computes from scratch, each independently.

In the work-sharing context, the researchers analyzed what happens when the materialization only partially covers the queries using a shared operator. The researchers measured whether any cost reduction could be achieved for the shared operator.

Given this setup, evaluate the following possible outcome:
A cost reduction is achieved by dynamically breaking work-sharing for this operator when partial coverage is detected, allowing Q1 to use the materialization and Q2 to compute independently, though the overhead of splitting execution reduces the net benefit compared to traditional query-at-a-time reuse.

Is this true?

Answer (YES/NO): NO